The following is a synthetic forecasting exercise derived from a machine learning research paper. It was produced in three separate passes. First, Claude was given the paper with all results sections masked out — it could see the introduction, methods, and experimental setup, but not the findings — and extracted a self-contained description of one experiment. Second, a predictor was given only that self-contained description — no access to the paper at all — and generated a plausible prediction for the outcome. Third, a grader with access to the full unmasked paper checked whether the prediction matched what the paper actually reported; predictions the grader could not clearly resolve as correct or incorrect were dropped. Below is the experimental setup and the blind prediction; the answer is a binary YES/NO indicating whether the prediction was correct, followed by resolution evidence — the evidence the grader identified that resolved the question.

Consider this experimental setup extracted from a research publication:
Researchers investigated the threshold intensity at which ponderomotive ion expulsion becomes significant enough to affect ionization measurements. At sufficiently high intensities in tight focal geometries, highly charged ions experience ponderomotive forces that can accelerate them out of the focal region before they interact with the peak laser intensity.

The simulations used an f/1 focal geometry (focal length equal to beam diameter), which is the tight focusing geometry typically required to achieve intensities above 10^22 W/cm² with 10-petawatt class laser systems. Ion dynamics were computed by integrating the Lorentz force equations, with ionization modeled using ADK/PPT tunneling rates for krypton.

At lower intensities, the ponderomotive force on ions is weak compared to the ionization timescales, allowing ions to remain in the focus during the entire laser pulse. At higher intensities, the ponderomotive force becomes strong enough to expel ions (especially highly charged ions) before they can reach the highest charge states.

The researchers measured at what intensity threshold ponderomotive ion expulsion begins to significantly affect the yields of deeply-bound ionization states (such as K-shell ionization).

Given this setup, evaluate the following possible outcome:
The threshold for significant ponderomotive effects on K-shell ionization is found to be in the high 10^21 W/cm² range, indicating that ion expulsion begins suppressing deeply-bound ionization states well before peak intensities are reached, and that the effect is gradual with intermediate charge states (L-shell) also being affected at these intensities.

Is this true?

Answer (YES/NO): NO